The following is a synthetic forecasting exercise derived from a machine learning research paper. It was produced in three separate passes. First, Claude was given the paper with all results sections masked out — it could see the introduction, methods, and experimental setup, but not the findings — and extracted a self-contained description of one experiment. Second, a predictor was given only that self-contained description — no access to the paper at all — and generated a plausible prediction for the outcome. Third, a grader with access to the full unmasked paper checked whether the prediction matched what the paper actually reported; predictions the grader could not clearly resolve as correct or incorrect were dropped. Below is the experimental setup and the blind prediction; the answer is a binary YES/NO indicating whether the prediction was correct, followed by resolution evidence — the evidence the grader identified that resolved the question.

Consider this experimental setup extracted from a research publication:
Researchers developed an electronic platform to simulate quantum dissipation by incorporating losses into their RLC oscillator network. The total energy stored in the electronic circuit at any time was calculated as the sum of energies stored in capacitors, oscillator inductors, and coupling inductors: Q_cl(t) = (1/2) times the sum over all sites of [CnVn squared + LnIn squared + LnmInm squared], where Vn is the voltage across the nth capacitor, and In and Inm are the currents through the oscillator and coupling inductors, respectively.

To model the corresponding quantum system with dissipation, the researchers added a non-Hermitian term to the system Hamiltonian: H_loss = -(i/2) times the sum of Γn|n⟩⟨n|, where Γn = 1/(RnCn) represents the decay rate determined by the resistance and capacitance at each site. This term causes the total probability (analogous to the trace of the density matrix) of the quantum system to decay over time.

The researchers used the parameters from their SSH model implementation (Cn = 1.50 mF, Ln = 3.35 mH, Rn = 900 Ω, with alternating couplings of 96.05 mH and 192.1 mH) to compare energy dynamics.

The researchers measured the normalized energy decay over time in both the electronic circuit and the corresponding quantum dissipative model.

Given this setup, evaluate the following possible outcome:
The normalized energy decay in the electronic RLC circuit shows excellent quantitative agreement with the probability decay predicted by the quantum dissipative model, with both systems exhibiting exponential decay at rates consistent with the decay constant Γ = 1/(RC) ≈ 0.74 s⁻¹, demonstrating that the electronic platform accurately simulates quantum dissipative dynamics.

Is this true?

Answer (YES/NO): YES